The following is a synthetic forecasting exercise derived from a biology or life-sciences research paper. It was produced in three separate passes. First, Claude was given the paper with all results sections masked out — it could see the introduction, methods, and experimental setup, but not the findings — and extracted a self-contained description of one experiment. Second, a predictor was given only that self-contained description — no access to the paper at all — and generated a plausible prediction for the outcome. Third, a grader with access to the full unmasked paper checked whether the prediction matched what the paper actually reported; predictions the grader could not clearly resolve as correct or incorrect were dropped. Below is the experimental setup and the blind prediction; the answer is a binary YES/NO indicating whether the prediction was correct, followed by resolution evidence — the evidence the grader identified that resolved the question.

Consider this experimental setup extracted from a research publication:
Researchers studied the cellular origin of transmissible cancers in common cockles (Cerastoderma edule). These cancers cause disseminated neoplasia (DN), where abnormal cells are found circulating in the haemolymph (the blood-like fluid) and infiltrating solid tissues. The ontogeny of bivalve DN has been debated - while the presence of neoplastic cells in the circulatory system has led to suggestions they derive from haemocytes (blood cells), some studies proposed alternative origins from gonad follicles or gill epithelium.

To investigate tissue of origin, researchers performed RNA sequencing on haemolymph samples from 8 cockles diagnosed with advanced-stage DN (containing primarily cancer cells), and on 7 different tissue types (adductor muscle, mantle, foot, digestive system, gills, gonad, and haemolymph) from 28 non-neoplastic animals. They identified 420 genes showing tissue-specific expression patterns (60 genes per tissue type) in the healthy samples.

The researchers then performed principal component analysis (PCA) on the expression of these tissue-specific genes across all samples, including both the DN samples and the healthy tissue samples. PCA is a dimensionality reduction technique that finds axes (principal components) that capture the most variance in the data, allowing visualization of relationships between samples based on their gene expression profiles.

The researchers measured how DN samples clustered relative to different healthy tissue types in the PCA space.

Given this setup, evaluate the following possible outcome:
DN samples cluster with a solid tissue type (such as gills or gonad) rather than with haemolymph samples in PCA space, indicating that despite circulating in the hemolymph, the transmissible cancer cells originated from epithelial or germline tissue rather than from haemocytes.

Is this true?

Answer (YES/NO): NO